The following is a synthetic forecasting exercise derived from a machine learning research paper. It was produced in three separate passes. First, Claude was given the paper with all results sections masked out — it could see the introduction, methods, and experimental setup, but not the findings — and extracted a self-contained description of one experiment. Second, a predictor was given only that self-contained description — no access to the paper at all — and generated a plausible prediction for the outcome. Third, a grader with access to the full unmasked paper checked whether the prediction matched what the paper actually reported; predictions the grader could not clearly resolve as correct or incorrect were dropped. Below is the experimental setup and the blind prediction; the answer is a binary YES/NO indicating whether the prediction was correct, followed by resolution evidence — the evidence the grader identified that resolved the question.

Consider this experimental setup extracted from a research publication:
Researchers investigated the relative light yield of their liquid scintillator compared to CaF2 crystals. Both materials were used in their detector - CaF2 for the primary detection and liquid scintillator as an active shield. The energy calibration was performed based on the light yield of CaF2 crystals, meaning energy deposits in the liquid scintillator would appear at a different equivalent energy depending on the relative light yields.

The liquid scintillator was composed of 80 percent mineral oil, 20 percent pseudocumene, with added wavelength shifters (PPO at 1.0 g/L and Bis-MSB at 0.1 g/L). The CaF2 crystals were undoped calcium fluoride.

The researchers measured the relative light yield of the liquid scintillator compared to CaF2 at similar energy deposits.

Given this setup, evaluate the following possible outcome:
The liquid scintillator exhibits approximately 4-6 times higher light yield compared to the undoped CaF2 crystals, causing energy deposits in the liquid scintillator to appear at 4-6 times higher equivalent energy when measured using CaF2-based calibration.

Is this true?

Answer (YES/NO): NO